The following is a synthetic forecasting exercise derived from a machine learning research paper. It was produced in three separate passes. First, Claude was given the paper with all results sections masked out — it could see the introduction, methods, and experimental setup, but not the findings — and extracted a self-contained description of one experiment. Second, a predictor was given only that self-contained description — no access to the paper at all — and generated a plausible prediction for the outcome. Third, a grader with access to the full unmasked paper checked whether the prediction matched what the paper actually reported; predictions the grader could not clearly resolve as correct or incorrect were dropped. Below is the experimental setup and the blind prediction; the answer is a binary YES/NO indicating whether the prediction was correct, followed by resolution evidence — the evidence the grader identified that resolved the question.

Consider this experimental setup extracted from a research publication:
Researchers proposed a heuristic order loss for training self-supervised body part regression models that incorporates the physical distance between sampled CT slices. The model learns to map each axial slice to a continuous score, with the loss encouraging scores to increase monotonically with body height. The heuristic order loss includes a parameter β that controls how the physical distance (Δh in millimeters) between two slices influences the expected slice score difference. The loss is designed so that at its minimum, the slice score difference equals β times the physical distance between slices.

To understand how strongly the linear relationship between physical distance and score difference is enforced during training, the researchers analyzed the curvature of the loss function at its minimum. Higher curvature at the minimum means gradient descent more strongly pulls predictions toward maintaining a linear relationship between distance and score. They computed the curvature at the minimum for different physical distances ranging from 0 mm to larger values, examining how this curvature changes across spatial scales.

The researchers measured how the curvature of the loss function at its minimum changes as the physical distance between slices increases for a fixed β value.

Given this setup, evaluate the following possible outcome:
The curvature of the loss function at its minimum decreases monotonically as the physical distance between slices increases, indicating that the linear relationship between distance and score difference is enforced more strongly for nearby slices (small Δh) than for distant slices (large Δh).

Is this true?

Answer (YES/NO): YES